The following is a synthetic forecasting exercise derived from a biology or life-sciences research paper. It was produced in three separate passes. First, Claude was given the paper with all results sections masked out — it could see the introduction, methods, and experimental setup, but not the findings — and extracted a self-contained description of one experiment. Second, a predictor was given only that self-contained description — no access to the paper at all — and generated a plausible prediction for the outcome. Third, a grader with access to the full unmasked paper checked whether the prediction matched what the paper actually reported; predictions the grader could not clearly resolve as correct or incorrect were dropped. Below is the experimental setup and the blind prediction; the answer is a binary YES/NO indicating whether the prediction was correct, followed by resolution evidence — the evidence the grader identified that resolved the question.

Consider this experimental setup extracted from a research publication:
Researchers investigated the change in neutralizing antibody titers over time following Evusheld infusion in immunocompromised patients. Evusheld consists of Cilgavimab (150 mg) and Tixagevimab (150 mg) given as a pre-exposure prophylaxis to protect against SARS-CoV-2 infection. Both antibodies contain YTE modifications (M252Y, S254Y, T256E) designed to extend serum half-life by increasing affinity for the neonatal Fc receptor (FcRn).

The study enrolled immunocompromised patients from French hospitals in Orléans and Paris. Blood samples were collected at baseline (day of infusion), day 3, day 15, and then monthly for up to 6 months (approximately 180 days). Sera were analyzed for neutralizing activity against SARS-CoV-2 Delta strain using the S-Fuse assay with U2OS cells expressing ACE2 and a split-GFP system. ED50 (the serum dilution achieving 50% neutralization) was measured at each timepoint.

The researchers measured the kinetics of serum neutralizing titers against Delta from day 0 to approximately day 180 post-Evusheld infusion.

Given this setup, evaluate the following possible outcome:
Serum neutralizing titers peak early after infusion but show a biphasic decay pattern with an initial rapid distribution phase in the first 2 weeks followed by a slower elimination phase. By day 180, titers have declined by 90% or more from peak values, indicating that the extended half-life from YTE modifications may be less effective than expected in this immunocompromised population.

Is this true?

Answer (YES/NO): NO